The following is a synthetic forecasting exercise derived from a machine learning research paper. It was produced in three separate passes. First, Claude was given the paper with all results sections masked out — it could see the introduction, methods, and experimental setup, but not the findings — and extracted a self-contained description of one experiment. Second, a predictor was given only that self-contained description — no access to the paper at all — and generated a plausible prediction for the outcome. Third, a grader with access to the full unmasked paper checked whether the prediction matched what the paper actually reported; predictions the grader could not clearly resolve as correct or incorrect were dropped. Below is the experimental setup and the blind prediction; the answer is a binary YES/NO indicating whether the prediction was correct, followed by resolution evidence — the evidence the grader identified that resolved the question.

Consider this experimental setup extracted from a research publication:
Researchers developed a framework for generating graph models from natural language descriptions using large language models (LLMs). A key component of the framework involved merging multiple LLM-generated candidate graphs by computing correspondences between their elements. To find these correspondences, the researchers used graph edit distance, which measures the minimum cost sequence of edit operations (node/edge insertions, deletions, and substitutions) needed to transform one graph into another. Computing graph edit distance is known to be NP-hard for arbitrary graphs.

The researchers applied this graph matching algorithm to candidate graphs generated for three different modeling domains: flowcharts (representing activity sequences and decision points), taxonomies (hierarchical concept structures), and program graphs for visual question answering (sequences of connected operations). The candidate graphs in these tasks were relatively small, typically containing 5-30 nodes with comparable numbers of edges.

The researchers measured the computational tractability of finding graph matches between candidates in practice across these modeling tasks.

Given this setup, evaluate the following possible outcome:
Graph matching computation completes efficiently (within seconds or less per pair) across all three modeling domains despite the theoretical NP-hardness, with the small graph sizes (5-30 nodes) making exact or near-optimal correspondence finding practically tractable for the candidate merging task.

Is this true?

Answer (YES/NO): YES